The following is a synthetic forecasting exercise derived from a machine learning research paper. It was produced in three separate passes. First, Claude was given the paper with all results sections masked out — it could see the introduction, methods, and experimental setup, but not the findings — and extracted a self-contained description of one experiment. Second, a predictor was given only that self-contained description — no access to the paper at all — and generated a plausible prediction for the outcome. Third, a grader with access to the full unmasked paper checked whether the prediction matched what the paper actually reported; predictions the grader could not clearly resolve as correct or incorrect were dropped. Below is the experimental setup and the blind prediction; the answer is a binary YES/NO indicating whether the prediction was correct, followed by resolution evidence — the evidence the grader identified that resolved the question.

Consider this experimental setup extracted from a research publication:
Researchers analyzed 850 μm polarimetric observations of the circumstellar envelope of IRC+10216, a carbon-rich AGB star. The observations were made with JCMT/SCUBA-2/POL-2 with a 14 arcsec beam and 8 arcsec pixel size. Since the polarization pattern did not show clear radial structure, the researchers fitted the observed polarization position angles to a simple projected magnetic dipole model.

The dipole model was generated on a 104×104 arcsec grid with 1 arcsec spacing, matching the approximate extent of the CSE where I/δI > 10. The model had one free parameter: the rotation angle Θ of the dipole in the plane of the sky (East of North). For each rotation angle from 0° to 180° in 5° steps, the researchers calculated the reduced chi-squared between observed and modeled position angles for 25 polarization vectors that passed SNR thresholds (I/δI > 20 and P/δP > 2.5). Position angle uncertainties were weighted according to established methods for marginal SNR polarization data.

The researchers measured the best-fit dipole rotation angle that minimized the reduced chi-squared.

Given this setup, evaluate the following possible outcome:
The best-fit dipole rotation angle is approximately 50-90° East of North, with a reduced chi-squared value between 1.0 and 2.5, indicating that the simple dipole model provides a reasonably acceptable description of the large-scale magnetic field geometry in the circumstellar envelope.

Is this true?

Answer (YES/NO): NO